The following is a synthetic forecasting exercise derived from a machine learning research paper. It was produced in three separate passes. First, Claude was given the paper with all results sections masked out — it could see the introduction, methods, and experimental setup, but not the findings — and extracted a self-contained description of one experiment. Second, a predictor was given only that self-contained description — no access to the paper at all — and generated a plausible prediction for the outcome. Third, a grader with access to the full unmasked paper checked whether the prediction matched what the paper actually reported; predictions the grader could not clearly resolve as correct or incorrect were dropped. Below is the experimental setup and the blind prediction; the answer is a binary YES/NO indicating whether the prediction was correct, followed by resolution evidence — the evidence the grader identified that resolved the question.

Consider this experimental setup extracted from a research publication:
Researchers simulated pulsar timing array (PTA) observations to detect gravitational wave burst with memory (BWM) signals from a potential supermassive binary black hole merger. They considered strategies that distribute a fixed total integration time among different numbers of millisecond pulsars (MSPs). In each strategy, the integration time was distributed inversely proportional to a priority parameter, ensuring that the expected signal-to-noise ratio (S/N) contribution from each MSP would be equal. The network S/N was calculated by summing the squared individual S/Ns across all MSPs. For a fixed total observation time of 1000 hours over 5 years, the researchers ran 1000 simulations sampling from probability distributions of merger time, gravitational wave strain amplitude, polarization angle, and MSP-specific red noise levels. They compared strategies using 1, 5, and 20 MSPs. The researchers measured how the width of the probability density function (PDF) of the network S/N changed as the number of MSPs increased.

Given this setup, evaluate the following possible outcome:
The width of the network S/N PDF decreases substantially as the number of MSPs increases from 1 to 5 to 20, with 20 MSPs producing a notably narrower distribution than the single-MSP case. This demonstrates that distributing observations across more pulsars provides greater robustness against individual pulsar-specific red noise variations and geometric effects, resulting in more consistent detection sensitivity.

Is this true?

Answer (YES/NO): YES